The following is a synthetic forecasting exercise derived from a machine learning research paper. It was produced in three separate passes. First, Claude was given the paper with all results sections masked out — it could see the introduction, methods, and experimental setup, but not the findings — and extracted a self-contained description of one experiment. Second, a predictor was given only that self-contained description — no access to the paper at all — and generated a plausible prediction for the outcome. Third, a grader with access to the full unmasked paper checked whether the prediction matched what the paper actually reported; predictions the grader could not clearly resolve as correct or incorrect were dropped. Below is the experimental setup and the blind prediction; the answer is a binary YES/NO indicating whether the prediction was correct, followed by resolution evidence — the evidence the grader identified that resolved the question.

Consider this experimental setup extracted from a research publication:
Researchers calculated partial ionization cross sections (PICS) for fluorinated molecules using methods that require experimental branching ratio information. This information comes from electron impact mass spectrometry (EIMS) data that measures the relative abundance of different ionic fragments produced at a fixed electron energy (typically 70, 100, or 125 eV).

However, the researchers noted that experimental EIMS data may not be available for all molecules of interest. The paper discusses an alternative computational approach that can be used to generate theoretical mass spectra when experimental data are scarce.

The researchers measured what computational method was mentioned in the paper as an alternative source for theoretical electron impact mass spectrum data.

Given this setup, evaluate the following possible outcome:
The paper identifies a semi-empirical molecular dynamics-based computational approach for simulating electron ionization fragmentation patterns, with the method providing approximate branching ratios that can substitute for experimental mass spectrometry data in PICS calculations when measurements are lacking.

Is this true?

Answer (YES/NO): NO